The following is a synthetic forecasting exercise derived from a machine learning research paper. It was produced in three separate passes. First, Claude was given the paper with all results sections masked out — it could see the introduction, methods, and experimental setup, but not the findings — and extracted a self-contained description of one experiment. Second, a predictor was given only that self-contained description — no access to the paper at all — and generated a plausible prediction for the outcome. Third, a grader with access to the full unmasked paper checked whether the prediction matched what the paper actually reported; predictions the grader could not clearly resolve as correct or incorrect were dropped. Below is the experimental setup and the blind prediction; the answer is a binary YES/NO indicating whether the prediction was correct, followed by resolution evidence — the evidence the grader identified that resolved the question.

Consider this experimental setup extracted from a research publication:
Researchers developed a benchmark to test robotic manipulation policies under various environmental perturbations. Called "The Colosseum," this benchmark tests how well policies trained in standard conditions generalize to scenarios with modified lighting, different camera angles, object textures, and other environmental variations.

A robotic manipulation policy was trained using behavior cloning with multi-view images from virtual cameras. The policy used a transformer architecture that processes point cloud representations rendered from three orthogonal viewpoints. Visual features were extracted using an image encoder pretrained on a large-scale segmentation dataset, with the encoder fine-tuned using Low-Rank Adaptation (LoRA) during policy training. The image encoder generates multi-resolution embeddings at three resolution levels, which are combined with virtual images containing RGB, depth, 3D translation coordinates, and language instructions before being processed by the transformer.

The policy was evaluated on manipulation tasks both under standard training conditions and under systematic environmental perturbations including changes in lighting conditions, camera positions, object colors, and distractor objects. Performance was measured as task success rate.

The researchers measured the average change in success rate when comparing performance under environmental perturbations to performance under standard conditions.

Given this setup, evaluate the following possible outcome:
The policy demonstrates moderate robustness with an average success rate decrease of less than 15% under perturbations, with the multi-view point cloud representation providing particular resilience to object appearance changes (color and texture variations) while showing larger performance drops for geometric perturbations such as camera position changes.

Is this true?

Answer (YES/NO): NO